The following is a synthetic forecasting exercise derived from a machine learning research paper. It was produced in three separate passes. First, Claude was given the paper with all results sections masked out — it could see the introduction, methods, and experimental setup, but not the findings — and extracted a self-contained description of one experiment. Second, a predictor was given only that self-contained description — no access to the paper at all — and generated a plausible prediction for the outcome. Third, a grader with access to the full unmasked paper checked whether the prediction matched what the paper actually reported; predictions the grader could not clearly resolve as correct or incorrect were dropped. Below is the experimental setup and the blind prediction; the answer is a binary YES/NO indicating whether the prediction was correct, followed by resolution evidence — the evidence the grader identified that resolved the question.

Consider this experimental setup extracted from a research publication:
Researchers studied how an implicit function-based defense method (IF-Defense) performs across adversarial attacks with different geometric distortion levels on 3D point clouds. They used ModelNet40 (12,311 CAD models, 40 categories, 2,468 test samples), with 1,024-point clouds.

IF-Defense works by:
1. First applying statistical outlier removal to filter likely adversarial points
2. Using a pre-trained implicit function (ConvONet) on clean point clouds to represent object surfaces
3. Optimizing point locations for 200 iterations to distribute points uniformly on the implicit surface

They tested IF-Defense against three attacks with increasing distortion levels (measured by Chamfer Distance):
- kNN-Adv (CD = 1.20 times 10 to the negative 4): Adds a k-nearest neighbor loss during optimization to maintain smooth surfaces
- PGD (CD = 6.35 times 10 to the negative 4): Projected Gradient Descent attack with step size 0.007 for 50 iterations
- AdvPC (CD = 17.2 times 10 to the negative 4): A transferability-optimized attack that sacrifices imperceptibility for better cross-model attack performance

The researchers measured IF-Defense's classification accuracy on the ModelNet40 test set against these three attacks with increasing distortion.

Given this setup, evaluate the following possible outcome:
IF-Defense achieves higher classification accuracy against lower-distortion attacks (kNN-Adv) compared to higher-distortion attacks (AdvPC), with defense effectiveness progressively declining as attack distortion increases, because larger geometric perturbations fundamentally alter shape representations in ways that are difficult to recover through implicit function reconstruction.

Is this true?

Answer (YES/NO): YES